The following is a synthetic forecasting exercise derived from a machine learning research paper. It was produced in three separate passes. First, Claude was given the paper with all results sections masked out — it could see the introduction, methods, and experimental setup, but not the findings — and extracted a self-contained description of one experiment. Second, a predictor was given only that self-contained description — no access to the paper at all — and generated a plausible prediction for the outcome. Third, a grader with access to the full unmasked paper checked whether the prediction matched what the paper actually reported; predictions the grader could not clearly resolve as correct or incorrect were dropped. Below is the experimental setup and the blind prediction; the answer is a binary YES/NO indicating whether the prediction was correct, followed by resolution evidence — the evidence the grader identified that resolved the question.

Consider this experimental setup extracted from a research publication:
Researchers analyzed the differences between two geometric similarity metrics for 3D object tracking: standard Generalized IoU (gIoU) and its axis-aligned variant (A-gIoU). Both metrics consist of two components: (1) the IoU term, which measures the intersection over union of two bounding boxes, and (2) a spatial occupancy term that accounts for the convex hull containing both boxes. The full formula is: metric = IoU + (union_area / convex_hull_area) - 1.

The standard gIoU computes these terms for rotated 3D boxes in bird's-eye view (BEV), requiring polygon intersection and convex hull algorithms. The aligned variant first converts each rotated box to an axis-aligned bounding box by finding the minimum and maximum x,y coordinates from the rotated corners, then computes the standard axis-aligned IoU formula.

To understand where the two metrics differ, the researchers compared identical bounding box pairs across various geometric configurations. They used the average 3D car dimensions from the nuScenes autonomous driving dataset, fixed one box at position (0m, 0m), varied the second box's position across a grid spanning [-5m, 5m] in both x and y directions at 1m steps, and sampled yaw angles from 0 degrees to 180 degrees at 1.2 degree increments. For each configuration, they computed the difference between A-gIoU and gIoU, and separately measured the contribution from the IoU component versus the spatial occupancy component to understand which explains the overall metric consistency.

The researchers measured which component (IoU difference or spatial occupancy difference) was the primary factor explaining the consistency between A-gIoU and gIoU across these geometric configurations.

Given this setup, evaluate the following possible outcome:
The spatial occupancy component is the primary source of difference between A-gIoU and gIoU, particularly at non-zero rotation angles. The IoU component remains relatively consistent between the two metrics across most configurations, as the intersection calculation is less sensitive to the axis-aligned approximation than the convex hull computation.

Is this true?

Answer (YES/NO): NO